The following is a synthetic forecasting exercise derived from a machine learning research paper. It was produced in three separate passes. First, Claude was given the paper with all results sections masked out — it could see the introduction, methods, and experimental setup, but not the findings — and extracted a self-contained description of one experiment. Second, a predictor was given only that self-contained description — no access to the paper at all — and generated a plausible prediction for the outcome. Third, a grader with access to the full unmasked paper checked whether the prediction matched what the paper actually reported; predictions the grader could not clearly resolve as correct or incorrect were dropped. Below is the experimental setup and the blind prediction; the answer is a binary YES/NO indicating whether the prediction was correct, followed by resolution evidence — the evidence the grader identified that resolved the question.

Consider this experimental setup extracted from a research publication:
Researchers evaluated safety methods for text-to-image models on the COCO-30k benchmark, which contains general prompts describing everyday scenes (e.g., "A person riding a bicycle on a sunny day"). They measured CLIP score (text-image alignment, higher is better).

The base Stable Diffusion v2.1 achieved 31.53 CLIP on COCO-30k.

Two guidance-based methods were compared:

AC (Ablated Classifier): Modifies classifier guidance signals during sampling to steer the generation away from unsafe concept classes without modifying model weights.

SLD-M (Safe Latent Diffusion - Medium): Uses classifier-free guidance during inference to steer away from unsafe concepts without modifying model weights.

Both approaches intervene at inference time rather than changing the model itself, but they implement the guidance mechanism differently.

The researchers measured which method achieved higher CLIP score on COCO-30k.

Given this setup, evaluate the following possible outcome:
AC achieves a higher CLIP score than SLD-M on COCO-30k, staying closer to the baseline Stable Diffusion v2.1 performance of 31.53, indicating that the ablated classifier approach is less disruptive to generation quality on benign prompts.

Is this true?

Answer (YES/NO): YES